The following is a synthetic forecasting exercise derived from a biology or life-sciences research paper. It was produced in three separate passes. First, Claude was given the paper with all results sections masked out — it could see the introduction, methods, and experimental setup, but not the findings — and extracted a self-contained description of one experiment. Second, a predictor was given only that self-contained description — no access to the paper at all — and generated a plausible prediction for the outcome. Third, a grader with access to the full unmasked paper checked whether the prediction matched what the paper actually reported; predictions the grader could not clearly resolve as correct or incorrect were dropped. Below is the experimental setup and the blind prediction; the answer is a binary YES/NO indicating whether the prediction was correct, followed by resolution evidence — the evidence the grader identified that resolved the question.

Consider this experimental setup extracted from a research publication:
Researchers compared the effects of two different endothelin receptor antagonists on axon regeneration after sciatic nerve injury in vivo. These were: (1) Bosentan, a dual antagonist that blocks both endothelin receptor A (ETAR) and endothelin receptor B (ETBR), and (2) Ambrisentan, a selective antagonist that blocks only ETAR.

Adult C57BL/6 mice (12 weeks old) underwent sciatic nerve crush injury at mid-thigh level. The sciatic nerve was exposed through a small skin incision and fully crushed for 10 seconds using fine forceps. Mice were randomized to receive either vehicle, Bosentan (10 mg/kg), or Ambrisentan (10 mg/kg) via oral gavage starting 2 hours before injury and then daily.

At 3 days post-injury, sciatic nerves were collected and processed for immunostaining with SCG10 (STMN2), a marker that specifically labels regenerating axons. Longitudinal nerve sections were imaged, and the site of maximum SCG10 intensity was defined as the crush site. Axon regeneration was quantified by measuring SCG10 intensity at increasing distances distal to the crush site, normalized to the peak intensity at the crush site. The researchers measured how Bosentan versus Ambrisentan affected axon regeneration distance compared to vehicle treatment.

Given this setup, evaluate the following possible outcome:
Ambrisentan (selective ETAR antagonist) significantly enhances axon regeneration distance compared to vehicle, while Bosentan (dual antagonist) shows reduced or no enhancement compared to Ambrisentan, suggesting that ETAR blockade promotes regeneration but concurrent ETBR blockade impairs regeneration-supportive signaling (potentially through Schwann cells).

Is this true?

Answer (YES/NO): NO